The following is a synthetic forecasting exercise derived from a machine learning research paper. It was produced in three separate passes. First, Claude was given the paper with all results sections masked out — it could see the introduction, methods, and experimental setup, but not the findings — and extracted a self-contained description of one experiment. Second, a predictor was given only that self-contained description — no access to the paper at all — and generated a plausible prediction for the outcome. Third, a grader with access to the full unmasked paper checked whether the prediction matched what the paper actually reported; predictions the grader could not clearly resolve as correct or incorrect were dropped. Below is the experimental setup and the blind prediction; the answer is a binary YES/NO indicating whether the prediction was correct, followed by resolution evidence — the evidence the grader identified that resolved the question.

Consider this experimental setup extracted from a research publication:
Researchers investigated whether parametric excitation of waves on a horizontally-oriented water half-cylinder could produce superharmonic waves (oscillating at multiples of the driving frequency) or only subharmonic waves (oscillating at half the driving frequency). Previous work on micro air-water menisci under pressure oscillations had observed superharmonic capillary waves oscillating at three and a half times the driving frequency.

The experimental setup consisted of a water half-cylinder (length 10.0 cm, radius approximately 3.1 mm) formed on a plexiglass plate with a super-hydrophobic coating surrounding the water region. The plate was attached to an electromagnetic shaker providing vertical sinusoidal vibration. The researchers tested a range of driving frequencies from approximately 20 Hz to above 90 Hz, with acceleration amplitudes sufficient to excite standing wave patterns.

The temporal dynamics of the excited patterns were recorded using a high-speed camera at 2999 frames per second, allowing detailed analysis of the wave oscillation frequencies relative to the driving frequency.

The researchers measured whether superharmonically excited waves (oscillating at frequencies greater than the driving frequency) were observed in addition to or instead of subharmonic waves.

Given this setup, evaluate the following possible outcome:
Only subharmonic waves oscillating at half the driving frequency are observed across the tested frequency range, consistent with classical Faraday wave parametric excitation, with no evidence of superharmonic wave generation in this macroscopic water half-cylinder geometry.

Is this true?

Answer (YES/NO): YES